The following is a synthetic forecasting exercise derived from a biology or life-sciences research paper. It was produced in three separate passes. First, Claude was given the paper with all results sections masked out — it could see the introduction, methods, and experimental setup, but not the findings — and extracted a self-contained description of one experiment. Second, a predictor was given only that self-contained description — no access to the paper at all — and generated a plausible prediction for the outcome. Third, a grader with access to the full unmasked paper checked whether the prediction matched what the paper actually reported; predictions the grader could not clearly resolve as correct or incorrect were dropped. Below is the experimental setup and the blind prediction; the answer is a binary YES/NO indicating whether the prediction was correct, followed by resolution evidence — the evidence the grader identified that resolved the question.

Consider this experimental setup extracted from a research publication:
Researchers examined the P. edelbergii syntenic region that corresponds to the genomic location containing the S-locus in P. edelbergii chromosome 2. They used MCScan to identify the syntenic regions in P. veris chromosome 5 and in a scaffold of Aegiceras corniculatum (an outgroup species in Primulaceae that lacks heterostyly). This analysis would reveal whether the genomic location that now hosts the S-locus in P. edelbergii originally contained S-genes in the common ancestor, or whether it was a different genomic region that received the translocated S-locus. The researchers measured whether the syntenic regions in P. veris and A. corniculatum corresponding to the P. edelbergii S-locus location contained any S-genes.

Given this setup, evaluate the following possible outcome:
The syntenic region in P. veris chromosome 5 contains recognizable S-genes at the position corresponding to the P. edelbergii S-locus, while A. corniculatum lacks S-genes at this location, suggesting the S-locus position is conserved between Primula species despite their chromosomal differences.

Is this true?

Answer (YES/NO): NO